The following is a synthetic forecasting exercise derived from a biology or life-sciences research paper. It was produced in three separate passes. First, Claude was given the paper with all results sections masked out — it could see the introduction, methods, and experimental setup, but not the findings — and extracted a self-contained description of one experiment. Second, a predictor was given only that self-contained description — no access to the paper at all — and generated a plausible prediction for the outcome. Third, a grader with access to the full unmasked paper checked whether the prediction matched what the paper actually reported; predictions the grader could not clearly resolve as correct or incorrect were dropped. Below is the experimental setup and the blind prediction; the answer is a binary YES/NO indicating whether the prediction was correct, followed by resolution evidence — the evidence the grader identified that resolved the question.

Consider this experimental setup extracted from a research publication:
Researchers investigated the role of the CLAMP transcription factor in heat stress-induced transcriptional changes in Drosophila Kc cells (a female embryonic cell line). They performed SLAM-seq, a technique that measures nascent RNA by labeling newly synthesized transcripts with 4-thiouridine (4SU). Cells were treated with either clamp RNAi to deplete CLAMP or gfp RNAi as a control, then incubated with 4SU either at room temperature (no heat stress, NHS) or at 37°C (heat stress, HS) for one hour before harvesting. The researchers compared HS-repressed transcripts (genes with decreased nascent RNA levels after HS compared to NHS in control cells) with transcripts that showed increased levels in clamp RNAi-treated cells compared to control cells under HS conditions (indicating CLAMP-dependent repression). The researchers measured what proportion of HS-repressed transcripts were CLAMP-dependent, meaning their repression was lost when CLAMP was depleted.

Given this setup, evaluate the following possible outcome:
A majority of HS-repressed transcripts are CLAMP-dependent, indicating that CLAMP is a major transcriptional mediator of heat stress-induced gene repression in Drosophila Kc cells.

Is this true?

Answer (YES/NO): YES